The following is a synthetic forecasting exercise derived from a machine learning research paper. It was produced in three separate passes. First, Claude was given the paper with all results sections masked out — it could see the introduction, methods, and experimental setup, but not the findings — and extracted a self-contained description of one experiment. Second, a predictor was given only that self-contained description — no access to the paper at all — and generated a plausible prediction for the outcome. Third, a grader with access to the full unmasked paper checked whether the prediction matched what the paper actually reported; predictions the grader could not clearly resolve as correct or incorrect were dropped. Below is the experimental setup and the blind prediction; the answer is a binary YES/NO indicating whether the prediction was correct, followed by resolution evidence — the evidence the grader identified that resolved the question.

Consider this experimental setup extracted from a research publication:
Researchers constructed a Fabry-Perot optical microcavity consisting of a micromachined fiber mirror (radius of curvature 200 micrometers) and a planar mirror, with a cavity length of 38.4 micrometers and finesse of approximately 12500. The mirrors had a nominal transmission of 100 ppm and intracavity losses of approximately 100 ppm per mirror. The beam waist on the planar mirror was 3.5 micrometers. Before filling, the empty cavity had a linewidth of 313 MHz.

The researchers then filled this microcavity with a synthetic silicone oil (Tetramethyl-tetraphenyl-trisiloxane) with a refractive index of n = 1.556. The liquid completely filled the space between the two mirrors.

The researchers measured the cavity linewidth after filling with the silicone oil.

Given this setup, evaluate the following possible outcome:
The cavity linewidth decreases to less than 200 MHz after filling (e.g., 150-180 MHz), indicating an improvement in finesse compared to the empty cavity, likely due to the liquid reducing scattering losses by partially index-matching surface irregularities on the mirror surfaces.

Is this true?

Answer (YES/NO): NO